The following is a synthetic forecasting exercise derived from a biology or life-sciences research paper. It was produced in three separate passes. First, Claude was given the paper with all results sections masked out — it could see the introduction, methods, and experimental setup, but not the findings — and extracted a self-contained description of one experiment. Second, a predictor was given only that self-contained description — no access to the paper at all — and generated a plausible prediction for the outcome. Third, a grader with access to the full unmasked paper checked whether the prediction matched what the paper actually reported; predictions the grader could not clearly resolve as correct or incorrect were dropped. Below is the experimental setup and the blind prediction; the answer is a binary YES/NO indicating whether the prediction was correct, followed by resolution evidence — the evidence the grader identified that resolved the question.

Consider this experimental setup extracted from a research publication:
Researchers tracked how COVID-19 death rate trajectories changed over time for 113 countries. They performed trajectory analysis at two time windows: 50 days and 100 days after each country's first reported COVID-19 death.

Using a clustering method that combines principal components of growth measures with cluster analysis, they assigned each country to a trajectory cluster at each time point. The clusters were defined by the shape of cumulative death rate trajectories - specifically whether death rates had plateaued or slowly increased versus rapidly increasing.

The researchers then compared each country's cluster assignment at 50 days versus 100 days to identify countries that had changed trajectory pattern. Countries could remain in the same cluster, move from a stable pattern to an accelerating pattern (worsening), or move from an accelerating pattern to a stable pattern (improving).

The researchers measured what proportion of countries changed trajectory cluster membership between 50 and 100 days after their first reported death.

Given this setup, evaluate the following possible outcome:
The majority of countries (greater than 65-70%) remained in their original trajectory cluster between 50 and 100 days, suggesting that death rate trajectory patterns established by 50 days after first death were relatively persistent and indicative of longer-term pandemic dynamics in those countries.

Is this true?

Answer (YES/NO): NO